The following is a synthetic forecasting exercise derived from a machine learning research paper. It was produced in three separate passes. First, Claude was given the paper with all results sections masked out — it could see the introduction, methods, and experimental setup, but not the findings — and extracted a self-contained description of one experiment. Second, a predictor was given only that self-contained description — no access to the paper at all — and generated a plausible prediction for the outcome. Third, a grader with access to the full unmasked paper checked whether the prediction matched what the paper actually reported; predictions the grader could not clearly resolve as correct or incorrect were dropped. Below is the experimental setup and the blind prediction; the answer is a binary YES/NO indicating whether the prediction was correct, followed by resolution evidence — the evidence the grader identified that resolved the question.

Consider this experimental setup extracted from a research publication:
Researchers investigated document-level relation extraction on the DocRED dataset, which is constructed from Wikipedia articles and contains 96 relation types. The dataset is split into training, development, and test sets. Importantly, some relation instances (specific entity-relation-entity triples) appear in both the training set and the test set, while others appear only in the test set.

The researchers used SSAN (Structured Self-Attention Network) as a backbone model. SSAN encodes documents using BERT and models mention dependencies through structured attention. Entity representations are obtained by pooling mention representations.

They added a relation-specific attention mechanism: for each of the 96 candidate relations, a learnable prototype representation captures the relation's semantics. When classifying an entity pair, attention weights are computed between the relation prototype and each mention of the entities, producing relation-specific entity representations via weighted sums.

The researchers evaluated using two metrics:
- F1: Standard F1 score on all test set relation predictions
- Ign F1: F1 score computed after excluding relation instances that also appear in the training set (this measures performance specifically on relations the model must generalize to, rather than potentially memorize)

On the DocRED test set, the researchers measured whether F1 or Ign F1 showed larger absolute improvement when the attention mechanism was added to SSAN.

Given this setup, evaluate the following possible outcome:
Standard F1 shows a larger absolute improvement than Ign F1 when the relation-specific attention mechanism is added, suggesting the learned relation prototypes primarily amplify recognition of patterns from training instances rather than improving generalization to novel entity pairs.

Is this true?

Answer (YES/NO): NO